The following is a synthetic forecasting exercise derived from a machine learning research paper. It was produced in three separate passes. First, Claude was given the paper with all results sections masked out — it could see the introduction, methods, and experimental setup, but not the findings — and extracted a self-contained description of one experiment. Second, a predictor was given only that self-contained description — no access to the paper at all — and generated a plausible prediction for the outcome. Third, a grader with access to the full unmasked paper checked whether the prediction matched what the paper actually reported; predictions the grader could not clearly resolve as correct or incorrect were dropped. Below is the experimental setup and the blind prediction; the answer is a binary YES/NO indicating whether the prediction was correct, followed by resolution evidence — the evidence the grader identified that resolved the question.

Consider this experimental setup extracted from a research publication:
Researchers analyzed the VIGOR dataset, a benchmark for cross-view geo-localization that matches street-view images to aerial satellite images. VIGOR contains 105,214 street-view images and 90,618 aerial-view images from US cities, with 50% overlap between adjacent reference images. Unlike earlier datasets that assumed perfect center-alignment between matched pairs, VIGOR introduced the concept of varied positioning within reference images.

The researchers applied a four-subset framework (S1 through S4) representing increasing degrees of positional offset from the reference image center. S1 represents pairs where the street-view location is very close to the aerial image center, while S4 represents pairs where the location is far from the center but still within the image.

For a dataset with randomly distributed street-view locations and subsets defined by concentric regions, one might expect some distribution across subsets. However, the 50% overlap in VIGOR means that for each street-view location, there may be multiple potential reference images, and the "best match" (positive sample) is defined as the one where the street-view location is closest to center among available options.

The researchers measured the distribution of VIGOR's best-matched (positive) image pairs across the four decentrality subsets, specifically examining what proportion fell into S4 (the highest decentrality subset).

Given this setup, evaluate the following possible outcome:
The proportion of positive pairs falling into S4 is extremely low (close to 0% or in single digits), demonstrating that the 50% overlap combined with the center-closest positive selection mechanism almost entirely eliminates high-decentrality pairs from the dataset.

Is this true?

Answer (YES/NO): YES